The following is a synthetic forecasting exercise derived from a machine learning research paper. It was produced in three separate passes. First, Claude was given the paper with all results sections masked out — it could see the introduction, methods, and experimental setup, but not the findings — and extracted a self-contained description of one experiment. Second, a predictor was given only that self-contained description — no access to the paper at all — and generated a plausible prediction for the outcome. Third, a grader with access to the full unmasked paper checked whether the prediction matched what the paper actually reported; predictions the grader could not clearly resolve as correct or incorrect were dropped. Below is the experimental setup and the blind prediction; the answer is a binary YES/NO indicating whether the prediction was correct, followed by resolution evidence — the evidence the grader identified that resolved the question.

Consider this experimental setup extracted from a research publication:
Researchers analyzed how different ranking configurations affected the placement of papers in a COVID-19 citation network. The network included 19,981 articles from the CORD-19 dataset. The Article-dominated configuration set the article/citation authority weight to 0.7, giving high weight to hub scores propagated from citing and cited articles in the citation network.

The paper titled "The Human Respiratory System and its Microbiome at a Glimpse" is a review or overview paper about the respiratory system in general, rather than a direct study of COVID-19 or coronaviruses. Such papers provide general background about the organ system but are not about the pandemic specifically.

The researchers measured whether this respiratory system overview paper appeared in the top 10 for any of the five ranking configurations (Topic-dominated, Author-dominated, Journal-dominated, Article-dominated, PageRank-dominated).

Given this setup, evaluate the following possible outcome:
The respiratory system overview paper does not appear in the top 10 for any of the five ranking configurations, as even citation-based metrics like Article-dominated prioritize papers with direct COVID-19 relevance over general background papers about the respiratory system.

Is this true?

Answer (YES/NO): NO